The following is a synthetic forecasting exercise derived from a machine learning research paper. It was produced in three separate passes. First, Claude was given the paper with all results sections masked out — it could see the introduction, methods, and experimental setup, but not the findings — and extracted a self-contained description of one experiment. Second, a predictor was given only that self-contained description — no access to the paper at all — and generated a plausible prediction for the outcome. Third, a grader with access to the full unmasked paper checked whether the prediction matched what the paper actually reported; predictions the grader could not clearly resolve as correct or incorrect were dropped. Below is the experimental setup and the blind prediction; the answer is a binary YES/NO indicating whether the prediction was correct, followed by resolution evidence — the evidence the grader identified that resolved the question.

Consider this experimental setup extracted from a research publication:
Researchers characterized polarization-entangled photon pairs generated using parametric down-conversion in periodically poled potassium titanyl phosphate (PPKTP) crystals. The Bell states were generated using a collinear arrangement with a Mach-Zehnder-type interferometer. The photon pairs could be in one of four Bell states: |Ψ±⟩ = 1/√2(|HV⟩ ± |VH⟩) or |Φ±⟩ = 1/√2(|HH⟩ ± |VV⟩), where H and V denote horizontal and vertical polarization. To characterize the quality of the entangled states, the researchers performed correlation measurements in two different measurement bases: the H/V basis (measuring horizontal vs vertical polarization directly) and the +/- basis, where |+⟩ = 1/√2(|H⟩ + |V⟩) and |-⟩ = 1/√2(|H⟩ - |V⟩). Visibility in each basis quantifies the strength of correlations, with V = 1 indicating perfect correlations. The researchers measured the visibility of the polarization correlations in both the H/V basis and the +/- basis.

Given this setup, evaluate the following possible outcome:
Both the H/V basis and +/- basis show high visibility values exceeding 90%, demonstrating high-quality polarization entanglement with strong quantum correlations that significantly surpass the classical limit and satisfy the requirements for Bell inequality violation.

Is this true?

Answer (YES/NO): YES